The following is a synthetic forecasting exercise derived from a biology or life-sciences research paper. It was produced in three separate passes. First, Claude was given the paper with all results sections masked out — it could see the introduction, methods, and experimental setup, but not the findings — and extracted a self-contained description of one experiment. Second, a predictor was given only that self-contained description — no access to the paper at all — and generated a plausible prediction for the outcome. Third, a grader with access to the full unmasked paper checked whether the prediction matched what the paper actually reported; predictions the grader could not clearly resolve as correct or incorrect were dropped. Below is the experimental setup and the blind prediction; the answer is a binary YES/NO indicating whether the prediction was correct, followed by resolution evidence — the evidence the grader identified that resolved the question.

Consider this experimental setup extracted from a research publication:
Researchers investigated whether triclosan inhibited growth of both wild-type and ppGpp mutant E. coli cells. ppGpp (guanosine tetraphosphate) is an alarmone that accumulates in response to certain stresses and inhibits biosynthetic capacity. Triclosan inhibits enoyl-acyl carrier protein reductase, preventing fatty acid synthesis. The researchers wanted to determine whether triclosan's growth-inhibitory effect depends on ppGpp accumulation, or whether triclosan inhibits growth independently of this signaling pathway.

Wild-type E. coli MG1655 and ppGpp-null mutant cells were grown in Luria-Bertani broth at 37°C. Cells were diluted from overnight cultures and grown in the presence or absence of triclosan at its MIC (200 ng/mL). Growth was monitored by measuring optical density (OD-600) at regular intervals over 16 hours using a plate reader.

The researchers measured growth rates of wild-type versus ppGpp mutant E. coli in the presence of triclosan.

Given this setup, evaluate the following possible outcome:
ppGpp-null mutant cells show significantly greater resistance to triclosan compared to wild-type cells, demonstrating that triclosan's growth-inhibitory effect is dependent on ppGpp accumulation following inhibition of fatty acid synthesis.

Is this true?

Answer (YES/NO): NO